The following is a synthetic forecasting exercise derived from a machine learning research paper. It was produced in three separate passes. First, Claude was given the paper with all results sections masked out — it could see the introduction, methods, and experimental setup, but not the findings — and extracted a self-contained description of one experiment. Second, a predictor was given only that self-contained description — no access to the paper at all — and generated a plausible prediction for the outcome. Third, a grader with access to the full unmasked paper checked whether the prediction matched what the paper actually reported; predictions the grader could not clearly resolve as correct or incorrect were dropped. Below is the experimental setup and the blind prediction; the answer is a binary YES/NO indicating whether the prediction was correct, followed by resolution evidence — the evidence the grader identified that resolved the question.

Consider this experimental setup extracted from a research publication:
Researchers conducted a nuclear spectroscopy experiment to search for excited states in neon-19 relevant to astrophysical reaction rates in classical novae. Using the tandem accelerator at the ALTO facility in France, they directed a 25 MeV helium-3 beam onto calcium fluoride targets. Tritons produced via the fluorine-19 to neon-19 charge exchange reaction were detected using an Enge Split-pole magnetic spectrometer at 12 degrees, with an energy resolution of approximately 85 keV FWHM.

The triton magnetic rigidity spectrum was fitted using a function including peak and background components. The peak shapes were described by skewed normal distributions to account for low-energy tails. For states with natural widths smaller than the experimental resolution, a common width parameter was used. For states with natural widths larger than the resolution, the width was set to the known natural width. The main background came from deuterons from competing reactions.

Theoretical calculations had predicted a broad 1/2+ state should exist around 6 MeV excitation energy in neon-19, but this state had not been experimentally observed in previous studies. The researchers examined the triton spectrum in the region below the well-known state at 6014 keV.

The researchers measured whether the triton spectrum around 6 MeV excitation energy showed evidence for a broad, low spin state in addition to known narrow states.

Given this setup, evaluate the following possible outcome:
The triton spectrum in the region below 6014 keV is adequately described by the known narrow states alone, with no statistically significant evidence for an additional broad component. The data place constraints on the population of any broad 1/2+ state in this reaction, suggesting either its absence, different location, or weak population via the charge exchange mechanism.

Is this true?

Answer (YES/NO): NO